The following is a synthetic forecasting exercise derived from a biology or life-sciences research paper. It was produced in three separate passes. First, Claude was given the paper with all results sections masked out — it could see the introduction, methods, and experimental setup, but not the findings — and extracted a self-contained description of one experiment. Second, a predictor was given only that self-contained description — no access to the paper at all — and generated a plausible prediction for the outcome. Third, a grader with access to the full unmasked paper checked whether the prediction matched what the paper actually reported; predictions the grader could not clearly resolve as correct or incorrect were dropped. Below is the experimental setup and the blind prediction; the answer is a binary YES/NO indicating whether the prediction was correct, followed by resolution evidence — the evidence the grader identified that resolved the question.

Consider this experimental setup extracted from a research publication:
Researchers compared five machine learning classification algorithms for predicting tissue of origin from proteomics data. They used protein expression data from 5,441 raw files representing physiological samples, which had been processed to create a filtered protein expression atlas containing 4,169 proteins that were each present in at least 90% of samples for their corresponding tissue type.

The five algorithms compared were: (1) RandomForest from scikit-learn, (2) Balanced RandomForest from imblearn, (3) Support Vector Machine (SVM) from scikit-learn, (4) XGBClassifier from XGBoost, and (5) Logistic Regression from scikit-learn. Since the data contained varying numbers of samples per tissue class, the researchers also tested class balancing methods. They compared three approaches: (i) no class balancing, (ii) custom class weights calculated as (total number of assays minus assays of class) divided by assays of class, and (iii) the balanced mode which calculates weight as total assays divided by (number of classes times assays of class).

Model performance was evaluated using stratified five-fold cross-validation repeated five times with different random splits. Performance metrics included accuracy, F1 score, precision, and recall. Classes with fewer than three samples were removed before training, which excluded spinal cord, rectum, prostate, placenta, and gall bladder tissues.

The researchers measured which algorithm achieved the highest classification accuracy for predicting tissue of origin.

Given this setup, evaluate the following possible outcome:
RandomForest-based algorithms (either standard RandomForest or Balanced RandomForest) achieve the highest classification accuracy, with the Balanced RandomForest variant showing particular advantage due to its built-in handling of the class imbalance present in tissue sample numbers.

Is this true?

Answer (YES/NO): NO